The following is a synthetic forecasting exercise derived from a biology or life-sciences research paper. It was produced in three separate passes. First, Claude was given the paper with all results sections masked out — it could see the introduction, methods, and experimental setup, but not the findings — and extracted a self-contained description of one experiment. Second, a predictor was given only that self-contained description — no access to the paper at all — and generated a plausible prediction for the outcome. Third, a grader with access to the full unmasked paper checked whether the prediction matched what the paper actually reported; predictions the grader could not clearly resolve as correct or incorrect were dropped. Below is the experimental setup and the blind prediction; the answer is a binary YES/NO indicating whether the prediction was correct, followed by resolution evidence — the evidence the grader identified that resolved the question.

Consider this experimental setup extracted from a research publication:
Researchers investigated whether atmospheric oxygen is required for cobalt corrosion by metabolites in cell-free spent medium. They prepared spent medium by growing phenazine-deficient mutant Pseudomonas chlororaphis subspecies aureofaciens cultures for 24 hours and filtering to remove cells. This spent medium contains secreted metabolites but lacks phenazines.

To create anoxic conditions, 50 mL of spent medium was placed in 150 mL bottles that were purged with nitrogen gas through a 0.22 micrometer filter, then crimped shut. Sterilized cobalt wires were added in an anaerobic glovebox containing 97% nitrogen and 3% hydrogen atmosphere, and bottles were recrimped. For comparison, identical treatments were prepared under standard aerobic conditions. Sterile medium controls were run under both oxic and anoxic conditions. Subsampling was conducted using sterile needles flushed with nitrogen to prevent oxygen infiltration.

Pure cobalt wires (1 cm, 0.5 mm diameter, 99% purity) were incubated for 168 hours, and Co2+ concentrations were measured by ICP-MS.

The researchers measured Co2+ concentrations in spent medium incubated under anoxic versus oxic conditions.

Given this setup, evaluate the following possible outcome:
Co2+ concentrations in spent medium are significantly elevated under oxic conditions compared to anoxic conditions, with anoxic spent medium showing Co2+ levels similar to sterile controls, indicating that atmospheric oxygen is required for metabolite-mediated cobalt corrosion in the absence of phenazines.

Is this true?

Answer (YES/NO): YES